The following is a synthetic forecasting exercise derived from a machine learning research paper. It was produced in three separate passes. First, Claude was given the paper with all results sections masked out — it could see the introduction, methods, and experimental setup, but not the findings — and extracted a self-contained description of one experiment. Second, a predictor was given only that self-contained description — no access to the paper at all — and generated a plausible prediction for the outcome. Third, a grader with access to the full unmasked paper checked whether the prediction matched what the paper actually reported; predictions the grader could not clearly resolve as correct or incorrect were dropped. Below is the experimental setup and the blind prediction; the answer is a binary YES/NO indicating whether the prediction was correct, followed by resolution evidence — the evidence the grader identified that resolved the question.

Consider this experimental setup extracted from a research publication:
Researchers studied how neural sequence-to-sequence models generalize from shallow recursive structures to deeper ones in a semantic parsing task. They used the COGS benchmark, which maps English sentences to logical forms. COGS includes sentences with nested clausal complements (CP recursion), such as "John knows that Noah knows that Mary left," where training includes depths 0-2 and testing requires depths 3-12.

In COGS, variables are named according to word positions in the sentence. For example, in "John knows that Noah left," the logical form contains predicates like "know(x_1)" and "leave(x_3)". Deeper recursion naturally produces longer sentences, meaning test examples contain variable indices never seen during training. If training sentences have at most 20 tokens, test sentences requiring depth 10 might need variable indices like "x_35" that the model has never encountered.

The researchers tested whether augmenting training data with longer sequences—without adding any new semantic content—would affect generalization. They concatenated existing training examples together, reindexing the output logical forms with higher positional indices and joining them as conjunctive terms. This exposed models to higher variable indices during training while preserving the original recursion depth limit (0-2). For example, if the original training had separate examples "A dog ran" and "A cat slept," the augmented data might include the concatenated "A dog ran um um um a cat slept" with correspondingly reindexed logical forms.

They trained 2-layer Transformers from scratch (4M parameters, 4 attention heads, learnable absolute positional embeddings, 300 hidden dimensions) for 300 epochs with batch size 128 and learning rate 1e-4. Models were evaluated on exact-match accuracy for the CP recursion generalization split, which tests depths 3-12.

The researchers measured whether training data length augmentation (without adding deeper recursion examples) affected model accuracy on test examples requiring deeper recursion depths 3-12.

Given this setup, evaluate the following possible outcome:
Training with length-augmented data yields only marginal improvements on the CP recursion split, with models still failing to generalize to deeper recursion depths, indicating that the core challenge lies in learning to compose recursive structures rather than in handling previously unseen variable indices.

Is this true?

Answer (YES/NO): NO